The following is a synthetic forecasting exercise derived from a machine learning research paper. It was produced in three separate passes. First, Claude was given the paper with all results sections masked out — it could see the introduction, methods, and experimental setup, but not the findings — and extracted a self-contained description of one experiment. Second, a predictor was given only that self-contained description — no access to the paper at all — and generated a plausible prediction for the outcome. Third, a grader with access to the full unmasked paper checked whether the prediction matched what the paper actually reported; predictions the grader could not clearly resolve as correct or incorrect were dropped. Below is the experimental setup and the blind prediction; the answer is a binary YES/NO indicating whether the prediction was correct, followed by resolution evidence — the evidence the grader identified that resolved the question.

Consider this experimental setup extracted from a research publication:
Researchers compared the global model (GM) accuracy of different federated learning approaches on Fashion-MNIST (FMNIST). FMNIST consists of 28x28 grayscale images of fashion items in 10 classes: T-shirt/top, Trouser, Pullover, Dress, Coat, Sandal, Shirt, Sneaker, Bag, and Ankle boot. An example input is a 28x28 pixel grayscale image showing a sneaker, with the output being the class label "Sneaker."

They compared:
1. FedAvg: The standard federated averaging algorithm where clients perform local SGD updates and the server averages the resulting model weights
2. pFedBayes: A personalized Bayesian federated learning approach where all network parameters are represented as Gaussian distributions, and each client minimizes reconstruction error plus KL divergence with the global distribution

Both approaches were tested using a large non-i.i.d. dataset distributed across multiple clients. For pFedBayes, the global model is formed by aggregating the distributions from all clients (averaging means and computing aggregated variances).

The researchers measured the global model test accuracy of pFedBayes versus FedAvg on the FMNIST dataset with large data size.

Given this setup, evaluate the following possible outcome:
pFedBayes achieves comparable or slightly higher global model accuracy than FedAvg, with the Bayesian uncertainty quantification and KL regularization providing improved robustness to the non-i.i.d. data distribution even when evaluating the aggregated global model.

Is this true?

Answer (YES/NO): NO